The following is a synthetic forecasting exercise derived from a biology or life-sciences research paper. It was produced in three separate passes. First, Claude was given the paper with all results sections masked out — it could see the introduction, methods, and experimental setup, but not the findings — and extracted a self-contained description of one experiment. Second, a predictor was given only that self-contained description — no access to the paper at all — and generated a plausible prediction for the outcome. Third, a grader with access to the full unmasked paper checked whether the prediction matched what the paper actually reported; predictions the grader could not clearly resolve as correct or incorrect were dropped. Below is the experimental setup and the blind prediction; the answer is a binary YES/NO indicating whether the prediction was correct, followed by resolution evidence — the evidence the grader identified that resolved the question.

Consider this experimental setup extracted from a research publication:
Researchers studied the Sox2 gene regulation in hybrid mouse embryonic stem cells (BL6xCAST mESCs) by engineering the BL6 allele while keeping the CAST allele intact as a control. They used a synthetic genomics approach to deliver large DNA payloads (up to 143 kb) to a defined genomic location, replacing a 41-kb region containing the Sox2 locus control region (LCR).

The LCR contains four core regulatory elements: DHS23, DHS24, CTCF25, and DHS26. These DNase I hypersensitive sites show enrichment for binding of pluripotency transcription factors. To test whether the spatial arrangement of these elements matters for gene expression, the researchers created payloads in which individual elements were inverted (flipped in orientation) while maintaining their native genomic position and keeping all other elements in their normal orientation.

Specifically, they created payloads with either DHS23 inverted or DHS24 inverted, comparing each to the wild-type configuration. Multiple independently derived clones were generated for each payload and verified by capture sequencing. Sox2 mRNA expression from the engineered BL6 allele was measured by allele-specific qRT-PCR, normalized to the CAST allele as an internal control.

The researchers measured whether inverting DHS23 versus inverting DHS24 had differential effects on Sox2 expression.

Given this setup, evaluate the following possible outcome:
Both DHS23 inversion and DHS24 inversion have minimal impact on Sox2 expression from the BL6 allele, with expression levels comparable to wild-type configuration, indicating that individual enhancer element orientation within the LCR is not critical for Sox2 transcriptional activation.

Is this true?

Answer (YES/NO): YES